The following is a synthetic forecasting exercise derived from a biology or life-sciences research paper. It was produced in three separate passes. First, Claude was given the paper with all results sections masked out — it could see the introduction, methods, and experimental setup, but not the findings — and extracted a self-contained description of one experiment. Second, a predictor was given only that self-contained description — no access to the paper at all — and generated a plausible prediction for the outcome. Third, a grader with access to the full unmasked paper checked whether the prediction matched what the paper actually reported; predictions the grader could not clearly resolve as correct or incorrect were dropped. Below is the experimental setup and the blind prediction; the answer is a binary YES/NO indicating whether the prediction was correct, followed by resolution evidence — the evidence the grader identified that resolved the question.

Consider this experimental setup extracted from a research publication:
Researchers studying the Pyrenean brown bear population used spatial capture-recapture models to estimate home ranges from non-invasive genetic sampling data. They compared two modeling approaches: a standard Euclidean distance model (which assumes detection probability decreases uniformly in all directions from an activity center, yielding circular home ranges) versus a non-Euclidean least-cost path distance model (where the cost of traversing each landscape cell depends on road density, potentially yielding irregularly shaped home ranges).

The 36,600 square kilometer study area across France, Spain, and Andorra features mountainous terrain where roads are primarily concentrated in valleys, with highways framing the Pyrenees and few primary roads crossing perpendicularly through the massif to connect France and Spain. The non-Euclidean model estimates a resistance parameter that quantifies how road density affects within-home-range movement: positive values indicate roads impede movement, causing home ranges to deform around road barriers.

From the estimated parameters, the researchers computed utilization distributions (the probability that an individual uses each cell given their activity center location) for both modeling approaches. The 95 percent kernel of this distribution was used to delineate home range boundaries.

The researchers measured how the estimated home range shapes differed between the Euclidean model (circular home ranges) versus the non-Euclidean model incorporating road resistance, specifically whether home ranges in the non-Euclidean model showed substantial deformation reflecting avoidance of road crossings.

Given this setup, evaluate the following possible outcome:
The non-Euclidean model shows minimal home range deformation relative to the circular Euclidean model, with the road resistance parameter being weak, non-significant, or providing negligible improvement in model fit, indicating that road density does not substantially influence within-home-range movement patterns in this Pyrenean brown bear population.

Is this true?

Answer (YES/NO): NO